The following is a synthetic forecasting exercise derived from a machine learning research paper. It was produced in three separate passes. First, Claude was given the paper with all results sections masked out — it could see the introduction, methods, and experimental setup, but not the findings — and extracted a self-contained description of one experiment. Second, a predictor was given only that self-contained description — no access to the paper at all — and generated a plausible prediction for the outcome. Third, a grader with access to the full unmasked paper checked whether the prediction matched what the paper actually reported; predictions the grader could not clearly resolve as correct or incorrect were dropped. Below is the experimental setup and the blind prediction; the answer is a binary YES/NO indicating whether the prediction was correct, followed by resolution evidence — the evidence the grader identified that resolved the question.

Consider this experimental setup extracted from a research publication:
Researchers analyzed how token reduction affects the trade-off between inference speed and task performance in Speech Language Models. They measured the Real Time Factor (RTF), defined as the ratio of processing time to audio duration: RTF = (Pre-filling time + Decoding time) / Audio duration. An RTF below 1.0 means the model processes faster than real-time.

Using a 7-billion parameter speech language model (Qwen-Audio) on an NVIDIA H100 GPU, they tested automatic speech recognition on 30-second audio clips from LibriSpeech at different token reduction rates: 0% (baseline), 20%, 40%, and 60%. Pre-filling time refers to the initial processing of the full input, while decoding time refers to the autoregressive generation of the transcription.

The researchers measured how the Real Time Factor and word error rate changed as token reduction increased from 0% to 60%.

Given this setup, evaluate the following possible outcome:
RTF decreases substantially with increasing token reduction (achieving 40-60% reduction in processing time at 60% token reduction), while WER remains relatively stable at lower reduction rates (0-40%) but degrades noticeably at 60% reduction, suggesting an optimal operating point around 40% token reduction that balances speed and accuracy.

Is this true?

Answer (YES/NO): NO